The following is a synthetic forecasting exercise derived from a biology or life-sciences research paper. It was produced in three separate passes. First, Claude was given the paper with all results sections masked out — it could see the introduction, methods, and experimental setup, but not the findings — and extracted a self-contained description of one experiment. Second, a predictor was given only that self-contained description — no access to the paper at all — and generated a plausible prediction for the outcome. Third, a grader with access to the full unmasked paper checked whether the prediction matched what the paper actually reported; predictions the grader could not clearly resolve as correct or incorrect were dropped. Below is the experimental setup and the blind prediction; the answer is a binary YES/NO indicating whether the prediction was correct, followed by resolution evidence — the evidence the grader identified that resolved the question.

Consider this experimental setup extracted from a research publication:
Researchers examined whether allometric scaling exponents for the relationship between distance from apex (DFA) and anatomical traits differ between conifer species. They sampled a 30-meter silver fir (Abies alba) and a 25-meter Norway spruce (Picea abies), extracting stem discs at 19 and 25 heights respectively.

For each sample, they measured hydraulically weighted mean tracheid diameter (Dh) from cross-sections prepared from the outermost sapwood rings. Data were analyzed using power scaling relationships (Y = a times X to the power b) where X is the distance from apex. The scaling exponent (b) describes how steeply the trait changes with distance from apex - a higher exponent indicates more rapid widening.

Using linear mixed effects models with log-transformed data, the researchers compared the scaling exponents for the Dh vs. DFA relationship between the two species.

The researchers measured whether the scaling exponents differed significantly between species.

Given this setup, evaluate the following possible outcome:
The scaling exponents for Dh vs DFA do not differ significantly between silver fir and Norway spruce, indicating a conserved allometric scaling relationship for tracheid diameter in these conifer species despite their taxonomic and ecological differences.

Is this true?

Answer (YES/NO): YES